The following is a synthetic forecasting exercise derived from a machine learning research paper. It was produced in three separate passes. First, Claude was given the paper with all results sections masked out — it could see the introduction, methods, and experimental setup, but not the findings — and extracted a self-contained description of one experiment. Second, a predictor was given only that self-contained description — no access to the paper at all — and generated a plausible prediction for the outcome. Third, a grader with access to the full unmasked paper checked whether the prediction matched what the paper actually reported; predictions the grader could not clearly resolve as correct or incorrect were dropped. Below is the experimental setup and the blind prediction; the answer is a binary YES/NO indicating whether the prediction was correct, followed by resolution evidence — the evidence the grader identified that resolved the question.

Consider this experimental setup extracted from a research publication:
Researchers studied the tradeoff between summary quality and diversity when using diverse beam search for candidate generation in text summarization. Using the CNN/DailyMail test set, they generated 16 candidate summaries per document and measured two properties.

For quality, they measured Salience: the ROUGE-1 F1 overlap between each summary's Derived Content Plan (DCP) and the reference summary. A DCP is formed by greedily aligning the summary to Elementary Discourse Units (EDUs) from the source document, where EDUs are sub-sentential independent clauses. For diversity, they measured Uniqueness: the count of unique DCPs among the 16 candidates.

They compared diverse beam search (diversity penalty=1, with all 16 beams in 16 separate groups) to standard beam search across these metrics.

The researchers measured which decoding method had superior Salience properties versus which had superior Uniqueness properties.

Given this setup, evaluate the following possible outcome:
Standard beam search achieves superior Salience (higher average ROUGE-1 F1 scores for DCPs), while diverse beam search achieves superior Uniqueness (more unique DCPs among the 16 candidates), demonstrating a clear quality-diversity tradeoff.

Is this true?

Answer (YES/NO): YES